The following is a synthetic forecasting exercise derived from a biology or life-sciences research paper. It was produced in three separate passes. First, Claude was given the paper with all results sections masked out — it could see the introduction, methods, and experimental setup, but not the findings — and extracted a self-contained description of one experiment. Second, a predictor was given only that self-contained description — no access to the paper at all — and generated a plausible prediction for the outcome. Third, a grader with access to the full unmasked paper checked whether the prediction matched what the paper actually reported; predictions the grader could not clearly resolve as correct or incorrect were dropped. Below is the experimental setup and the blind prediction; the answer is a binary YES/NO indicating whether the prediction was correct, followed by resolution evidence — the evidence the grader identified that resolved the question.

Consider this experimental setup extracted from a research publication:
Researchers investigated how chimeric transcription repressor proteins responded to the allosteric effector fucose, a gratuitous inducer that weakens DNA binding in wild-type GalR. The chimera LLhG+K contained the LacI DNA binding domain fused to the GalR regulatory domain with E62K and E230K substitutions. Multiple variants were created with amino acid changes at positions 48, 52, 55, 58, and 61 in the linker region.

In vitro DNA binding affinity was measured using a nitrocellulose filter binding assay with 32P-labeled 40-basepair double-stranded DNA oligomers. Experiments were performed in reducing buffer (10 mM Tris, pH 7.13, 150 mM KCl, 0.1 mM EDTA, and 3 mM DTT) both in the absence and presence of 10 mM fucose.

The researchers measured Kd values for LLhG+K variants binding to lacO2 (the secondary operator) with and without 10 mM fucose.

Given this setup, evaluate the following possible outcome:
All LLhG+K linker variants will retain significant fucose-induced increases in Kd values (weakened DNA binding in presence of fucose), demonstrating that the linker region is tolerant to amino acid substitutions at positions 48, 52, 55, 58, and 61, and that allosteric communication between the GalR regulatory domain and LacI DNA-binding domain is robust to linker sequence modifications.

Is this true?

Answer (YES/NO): NO